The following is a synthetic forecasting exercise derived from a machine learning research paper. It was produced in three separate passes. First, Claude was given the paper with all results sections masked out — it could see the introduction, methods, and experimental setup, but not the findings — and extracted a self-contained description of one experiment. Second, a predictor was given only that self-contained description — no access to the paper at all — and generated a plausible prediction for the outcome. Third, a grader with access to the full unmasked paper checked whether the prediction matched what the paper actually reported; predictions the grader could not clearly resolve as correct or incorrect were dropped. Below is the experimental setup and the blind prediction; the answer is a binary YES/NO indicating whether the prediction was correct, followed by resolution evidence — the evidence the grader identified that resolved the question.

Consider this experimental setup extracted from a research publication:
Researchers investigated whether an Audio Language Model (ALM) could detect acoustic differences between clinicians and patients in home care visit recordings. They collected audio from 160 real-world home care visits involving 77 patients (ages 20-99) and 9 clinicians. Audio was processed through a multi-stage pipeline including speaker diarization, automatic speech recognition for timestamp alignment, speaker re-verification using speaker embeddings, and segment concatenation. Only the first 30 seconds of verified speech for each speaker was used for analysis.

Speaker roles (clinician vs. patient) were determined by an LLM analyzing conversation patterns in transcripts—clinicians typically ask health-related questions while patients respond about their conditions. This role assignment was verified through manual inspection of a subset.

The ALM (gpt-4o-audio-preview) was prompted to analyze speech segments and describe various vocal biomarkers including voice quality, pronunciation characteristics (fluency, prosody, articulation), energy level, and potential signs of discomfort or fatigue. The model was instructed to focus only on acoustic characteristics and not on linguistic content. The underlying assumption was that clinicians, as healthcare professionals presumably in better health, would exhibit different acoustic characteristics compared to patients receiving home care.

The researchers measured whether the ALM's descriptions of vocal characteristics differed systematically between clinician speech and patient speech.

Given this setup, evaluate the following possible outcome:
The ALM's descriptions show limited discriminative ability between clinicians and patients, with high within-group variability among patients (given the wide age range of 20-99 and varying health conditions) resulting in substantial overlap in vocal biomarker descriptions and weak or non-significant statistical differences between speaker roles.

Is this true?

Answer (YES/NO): NO